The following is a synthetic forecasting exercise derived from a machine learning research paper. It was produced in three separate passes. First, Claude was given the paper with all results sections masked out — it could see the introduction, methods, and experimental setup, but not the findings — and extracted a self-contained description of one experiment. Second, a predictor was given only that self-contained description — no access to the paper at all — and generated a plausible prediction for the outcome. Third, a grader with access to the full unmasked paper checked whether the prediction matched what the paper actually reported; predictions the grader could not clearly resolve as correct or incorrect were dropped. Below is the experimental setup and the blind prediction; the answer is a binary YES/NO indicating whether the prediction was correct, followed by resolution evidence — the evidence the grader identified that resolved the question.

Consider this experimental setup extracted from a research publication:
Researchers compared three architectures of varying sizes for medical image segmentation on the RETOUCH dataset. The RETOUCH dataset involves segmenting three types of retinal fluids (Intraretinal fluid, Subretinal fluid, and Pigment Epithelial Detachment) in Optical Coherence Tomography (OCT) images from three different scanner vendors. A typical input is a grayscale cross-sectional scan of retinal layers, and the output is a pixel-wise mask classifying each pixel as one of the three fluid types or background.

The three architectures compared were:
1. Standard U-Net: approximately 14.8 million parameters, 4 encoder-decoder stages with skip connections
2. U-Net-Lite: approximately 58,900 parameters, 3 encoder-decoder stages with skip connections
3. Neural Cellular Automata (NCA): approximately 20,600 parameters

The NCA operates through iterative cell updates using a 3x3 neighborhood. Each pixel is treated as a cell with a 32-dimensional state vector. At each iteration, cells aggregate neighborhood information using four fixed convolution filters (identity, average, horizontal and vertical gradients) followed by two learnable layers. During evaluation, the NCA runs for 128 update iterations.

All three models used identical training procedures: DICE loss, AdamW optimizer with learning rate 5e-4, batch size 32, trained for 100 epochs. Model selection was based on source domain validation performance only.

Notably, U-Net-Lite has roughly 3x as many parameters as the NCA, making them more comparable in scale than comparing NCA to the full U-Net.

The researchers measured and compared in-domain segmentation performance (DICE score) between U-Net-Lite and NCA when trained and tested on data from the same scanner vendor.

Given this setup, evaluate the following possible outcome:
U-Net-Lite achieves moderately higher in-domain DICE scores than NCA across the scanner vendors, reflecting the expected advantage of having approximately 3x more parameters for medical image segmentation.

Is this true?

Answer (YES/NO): NO